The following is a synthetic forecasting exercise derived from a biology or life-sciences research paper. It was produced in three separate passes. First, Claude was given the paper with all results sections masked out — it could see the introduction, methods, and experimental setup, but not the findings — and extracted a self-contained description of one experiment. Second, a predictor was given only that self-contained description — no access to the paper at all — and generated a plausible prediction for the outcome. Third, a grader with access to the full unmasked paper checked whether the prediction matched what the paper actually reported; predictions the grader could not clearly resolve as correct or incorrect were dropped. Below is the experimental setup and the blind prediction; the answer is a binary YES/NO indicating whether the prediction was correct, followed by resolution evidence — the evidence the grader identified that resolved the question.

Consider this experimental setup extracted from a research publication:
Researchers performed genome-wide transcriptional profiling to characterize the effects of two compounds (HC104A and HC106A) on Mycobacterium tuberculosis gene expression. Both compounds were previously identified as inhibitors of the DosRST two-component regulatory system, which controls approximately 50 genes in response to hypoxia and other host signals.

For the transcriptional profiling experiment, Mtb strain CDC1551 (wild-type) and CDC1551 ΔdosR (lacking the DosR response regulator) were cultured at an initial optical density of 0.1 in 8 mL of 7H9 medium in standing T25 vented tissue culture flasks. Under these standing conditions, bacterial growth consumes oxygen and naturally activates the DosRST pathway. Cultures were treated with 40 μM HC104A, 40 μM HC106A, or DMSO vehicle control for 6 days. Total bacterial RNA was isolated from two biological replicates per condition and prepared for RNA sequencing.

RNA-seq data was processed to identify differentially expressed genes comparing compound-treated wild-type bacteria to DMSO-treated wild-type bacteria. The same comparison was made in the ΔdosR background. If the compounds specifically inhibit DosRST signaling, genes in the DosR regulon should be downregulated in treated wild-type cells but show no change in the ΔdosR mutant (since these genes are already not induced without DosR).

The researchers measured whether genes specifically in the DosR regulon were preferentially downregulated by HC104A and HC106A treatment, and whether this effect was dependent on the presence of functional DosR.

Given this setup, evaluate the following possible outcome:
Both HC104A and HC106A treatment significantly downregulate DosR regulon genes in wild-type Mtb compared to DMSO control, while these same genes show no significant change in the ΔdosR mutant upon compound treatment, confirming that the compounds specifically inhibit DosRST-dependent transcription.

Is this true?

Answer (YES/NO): NO